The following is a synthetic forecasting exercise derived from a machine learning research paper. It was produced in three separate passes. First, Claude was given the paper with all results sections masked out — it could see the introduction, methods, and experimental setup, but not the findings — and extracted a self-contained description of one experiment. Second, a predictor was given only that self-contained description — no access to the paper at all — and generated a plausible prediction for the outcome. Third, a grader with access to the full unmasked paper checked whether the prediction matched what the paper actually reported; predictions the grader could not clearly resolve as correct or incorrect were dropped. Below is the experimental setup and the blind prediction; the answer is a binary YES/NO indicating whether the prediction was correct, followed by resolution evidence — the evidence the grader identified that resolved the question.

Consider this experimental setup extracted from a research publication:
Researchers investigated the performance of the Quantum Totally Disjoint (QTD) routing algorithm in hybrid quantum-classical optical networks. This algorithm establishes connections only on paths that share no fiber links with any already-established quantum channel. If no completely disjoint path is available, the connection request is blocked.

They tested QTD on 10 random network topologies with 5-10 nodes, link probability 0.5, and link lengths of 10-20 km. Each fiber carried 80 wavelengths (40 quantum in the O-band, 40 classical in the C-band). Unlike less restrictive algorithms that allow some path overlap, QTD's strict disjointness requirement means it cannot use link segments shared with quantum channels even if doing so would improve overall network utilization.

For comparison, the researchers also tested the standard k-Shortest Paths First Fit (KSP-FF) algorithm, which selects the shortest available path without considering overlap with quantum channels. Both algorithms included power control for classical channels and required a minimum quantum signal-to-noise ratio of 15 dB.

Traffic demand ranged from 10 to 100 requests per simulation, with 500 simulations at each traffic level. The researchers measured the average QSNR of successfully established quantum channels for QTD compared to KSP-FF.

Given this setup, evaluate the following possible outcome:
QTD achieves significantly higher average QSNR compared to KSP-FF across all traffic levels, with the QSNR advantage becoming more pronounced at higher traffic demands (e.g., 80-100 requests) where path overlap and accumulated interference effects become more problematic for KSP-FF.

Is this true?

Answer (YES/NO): NO